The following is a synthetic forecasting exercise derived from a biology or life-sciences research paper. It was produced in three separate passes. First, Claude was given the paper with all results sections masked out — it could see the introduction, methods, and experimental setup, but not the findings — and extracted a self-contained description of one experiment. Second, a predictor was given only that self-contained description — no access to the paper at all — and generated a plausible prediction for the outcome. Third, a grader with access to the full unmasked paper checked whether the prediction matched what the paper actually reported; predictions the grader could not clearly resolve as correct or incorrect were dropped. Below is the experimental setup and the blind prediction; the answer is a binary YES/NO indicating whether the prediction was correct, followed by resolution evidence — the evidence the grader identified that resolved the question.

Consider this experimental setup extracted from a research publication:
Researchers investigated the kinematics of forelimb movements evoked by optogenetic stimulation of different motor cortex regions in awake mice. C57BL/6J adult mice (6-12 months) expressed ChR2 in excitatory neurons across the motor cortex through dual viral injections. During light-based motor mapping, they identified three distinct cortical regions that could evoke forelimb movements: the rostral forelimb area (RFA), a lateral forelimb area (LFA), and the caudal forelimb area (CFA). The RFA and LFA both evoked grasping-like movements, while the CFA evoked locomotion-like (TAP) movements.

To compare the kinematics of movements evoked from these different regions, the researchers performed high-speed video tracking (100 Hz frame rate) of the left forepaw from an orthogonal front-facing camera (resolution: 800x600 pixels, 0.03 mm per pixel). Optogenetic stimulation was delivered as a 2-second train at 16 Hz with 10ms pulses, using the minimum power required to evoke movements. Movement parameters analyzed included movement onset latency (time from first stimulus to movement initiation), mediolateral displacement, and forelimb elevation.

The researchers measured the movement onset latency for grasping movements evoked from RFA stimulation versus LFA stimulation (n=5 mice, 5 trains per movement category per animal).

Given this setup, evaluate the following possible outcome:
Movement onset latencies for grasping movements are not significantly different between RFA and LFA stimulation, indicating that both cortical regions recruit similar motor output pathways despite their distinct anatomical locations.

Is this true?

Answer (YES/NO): YES